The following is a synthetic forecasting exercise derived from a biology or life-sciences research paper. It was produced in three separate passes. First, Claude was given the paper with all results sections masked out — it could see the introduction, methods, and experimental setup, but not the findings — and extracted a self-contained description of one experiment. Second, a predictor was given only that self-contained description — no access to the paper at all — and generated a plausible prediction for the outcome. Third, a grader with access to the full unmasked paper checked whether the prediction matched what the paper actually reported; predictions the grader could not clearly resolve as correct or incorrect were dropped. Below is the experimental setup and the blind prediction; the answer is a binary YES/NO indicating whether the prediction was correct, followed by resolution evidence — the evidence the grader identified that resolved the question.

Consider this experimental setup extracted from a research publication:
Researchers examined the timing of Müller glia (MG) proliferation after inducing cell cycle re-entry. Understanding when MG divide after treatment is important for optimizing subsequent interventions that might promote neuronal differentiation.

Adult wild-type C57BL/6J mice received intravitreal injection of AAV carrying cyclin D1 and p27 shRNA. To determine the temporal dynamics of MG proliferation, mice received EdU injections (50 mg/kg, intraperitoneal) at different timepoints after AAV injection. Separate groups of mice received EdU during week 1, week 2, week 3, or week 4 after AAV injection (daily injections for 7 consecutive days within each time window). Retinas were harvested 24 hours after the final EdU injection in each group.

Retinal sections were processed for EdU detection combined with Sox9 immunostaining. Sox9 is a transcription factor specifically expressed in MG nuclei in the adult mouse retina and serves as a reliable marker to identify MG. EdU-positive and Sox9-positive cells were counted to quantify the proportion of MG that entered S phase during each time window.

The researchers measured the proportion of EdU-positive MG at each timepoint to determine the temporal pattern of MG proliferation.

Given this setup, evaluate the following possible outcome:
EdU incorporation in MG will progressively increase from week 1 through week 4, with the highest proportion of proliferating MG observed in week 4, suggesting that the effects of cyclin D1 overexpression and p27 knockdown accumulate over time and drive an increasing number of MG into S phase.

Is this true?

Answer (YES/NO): NO